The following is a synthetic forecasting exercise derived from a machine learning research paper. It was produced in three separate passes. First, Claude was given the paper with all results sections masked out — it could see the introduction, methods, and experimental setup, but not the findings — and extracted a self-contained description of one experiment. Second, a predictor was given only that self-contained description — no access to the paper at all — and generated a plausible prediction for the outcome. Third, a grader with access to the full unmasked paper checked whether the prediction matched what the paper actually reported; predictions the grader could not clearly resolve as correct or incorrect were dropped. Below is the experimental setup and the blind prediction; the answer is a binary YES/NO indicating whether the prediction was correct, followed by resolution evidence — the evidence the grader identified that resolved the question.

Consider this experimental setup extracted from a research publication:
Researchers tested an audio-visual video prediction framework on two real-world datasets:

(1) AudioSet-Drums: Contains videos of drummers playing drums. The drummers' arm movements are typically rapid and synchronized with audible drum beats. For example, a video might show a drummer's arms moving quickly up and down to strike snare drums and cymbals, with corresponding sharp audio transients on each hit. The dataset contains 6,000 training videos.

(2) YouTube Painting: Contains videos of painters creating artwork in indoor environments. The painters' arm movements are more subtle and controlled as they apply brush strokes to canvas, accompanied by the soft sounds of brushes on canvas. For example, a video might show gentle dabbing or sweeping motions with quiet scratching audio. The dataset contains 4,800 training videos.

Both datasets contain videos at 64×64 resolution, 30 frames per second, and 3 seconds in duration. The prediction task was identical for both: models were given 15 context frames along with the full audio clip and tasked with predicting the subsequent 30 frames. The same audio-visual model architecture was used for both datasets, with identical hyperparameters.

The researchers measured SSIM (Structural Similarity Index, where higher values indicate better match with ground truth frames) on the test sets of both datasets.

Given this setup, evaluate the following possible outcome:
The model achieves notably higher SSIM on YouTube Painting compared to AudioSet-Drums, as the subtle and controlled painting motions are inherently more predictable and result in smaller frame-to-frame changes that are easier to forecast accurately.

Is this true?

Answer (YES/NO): NO